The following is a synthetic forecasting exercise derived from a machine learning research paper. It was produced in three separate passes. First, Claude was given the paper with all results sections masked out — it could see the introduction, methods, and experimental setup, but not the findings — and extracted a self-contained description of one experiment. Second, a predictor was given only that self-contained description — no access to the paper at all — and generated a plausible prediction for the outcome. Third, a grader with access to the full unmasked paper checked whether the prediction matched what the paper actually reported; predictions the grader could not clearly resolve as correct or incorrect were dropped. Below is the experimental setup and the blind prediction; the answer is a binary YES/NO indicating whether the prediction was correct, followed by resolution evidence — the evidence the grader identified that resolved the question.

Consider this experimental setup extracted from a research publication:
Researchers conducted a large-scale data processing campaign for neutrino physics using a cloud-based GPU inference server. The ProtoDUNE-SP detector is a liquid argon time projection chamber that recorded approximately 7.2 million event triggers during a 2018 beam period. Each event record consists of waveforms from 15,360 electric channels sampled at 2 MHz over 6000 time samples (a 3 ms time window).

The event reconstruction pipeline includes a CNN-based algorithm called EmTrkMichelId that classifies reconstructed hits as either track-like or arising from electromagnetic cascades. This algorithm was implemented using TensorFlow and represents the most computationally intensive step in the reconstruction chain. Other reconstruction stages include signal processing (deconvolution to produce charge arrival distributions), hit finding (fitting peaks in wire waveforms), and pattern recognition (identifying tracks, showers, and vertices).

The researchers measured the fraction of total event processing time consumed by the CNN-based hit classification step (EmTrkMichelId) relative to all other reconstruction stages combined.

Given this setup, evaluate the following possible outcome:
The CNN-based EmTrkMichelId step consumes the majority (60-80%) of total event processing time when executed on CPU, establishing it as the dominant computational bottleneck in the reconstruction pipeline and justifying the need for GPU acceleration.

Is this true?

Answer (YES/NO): NO